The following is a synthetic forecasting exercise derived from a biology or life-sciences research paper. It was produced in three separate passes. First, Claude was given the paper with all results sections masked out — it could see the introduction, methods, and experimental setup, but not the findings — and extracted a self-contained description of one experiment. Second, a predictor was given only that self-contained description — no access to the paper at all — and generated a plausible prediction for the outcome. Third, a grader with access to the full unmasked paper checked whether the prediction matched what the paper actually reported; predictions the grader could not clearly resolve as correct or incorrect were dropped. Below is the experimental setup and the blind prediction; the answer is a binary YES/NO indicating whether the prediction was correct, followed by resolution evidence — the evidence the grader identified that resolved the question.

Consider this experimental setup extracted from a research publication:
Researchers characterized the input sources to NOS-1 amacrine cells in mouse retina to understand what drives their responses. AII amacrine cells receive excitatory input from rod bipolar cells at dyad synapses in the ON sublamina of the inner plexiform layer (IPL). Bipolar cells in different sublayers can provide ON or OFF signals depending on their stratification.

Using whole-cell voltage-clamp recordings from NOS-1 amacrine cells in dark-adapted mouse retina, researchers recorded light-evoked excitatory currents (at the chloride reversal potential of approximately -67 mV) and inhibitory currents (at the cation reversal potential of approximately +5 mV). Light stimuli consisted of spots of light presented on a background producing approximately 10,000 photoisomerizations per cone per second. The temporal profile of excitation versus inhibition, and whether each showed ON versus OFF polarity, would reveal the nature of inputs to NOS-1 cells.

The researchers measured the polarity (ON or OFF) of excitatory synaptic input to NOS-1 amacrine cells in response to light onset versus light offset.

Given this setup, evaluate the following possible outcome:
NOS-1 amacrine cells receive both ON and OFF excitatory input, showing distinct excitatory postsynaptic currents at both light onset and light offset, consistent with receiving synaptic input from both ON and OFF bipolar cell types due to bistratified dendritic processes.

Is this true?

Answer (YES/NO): NO